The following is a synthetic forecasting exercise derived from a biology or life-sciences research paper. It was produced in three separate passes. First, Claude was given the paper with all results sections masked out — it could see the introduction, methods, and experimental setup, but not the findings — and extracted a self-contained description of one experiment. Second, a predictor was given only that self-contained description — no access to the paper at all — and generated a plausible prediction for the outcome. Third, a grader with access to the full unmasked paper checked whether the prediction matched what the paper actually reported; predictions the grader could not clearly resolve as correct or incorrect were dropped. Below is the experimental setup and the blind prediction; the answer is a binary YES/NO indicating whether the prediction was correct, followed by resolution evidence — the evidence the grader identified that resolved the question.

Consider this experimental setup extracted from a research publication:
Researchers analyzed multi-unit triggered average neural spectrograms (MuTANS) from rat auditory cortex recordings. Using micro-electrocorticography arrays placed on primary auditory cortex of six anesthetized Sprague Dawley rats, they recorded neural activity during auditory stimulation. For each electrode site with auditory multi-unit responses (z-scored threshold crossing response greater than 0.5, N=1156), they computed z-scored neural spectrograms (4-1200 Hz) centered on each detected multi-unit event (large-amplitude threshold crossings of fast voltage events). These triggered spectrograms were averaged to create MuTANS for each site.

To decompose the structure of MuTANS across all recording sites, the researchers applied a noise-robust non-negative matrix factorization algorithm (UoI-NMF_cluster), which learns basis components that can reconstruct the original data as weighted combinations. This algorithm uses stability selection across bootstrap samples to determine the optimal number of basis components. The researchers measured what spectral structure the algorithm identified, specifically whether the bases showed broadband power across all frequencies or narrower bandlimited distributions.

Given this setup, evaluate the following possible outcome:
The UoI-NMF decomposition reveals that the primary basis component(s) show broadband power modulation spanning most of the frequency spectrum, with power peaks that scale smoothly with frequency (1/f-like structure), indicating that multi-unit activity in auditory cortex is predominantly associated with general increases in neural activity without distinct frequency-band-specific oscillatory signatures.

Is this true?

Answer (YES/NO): NO